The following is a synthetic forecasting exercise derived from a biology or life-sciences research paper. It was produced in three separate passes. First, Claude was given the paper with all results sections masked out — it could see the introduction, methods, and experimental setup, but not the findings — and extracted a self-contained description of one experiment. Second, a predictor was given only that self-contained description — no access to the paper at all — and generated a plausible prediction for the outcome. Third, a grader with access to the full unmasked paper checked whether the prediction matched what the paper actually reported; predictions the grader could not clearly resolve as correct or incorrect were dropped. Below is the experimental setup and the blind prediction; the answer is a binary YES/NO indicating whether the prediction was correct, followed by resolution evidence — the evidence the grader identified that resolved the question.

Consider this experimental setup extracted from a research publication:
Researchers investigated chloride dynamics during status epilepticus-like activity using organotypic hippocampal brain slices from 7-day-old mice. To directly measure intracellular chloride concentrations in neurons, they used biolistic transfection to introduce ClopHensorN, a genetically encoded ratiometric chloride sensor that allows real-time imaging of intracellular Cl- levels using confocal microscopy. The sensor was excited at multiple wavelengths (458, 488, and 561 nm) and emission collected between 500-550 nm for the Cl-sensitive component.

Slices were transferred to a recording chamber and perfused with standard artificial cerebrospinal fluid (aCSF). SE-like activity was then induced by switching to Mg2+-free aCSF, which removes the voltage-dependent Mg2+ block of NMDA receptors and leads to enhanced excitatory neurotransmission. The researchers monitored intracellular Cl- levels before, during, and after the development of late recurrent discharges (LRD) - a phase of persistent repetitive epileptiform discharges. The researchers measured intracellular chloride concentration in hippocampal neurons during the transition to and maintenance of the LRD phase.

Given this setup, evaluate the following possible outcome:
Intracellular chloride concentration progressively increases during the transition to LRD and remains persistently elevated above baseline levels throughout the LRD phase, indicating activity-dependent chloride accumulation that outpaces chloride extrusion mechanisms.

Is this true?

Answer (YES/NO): YES